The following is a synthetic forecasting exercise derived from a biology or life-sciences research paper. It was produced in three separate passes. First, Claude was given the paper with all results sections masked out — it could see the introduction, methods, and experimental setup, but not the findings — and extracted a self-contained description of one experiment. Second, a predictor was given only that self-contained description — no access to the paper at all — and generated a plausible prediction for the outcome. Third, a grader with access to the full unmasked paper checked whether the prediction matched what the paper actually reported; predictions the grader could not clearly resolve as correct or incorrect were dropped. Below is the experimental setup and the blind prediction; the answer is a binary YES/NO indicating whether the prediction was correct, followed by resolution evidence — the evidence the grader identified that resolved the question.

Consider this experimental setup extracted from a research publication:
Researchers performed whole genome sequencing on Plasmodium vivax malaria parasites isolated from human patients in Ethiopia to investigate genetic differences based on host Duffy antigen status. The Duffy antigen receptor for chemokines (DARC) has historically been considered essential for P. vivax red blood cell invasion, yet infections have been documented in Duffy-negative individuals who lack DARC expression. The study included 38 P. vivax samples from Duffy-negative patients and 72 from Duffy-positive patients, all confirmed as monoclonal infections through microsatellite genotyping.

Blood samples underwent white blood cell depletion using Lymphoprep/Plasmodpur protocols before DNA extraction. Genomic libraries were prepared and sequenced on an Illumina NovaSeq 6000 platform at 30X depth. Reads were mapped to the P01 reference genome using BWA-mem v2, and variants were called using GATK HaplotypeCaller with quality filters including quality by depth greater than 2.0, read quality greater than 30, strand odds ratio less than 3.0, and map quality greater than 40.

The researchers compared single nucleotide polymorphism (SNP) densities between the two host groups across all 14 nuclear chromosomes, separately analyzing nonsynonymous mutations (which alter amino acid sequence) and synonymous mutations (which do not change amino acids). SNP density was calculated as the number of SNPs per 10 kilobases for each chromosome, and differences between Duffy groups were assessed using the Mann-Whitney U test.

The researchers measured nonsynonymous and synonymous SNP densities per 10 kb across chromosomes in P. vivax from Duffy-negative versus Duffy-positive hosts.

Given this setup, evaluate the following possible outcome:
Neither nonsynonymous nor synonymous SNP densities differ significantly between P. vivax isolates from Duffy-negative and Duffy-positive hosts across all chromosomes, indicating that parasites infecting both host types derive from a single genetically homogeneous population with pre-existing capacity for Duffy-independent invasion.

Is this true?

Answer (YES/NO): YES